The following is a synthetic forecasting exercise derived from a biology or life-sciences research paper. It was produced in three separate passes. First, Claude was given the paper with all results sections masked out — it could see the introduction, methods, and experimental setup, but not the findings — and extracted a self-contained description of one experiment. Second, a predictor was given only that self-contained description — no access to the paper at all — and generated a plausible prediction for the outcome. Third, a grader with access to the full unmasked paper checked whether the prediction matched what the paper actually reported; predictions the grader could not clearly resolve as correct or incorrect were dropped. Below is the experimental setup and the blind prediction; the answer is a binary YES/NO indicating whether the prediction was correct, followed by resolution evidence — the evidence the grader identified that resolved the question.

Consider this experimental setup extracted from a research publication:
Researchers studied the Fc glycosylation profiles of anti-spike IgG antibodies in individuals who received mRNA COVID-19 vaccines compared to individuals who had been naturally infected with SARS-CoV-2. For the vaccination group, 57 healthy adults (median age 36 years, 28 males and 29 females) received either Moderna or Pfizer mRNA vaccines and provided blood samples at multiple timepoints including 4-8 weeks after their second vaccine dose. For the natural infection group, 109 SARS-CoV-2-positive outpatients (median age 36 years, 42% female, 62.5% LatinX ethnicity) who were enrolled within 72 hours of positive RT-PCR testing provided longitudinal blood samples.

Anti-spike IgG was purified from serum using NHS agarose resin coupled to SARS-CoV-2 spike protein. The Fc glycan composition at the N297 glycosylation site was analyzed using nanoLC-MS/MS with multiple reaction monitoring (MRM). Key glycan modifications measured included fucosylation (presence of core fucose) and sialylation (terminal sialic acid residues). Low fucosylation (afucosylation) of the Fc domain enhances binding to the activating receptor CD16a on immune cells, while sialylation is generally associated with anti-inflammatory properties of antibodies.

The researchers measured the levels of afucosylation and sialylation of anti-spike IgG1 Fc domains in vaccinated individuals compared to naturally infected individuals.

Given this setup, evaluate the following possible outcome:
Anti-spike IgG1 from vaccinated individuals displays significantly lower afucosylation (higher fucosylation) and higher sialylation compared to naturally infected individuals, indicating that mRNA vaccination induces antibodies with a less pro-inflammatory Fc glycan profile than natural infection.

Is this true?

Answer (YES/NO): NO